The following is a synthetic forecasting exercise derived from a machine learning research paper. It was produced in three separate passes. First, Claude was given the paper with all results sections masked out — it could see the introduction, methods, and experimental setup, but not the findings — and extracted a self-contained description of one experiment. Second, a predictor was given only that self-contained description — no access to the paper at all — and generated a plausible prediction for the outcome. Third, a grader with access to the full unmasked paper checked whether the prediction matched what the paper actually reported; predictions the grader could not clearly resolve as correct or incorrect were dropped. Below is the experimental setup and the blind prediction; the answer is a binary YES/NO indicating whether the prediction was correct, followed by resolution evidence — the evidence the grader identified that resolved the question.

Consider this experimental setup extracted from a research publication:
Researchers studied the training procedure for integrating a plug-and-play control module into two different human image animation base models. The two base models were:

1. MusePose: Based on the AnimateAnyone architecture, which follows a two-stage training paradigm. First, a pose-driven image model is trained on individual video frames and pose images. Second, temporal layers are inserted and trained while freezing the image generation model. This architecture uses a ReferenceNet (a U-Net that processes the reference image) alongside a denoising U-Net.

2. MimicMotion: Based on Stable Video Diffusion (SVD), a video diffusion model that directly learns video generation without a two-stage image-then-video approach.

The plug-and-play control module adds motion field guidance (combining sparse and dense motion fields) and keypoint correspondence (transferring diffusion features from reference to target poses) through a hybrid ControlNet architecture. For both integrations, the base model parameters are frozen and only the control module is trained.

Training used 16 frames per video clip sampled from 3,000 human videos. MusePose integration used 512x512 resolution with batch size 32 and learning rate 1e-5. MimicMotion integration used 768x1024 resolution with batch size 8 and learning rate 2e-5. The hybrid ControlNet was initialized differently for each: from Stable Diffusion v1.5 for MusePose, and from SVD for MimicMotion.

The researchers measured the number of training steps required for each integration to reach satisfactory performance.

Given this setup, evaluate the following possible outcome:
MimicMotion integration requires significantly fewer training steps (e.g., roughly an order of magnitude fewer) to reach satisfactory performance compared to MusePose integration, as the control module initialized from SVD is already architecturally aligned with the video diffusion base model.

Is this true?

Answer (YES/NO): NO